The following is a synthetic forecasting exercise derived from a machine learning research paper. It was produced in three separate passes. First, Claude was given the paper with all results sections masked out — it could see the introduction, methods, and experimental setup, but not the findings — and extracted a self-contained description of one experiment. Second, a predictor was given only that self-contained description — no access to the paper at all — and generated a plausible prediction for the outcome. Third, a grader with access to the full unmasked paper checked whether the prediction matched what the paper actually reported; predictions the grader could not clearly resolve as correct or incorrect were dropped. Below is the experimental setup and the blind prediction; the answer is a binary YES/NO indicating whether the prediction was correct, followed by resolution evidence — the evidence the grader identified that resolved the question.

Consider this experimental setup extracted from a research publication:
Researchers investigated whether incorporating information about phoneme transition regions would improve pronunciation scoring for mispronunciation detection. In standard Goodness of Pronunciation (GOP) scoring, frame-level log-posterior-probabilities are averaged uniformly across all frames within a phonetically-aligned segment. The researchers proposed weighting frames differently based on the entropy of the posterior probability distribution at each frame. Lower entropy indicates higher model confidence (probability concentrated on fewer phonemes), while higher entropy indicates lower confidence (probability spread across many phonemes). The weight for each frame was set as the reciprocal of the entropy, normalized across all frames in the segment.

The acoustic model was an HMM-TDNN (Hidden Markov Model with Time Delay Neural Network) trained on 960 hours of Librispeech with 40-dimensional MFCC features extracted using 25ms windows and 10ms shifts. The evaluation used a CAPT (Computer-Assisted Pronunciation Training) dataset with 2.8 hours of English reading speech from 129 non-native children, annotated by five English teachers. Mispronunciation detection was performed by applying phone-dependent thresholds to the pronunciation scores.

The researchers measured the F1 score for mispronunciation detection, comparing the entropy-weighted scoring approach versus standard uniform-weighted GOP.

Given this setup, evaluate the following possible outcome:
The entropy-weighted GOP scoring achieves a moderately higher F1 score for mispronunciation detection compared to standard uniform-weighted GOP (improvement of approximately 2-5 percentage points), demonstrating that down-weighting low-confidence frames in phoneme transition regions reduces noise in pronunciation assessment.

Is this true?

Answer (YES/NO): NO